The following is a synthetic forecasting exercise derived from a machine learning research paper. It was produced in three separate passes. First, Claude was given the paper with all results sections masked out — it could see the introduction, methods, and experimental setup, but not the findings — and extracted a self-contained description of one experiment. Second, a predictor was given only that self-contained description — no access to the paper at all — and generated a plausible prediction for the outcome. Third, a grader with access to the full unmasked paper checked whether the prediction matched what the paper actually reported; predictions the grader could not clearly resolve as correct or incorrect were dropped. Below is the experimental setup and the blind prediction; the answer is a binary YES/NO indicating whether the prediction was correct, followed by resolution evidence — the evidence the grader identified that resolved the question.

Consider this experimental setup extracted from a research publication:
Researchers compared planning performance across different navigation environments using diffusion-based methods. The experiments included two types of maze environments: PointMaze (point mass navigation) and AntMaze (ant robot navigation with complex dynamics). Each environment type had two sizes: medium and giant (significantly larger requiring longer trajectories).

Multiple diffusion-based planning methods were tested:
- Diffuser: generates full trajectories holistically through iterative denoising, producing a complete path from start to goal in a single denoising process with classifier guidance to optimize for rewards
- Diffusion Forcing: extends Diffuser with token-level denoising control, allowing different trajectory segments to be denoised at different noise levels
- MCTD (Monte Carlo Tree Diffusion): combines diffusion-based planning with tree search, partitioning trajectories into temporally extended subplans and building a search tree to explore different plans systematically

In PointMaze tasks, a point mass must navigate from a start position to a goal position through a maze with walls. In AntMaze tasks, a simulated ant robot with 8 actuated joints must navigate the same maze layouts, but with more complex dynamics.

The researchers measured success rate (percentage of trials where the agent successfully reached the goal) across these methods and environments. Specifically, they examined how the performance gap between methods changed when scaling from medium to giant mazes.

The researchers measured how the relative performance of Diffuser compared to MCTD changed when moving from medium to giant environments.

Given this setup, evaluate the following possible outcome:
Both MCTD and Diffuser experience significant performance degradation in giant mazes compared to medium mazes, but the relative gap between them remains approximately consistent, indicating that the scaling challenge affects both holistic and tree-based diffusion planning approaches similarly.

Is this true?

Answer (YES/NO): NO